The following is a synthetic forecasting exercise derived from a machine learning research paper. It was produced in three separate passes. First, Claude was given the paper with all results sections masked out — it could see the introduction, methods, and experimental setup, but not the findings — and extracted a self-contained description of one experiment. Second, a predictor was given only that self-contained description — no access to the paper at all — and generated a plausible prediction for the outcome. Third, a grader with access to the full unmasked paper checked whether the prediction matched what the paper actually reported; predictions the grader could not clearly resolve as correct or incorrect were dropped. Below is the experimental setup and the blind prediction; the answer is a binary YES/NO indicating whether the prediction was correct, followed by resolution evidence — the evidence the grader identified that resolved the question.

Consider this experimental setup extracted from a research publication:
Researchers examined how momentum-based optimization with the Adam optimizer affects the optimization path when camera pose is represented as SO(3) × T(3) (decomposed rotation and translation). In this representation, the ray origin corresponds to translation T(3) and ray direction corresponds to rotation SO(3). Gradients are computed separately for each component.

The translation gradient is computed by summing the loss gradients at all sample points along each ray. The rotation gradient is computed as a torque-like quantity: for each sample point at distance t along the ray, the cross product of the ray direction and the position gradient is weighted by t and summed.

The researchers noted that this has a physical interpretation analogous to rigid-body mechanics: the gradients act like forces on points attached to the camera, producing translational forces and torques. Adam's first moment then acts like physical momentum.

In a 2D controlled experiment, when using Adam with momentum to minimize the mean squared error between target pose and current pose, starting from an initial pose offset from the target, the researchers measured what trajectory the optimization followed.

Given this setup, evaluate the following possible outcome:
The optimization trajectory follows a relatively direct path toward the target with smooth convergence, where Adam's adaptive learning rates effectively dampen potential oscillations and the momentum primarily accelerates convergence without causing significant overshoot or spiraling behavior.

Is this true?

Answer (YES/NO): NO